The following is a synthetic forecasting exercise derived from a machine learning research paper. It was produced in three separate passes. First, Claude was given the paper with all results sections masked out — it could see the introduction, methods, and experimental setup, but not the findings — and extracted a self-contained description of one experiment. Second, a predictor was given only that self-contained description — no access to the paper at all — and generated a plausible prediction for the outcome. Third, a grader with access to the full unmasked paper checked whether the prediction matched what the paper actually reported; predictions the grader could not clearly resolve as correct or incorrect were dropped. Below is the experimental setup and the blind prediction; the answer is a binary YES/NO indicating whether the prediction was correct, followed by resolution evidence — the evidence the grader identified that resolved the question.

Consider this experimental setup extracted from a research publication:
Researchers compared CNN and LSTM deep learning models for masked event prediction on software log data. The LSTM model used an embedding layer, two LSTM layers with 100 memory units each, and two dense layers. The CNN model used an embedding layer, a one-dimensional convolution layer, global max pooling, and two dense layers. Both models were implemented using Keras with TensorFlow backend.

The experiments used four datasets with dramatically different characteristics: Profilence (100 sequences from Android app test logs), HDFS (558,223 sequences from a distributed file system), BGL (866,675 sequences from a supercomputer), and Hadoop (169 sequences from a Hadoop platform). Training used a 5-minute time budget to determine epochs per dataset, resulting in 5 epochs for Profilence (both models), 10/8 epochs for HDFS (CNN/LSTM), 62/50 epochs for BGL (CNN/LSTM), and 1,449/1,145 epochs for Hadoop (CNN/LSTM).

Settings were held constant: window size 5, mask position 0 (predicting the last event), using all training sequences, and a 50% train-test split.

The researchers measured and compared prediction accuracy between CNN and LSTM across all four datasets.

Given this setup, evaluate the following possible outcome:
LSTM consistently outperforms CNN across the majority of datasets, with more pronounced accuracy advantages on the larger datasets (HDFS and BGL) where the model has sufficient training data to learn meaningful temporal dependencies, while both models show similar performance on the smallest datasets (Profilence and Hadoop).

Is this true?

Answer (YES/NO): NO